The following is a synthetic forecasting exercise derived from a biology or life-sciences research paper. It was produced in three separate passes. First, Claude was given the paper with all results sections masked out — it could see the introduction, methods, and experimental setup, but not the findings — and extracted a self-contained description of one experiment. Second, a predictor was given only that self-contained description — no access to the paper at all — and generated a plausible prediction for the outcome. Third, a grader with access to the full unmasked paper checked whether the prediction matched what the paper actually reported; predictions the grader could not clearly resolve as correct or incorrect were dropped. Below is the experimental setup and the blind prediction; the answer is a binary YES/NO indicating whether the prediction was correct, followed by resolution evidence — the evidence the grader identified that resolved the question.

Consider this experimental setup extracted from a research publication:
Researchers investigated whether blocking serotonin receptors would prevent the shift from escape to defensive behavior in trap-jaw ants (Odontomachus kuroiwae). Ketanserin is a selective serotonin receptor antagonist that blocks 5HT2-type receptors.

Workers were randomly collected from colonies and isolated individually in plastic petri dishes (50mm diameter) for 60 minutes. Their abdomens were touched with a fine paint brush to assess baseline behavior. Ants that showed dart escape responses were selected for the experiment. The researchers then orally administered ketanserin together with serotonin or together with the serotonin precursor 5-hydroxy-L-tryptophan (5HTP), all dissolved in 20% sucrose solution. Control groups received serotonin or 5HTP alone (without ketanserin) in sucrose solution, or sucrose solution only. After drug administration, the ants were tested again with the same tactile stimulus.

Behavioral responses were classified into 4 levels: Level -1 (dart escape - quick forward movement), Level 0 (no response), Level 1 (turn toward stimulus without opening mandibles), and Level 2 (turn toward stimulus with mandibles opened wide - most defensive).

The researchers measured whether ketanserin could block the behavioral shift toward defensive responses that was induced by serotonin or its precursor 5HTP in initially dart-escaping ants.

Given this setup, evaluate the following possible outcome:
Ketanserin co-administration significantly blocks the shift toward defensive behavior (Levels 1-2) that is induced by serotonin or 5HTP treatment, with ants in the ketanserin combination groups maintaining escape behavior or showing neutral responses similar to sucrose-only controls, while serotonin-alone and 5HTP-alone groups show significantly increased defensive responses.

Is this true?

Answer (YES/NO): YES